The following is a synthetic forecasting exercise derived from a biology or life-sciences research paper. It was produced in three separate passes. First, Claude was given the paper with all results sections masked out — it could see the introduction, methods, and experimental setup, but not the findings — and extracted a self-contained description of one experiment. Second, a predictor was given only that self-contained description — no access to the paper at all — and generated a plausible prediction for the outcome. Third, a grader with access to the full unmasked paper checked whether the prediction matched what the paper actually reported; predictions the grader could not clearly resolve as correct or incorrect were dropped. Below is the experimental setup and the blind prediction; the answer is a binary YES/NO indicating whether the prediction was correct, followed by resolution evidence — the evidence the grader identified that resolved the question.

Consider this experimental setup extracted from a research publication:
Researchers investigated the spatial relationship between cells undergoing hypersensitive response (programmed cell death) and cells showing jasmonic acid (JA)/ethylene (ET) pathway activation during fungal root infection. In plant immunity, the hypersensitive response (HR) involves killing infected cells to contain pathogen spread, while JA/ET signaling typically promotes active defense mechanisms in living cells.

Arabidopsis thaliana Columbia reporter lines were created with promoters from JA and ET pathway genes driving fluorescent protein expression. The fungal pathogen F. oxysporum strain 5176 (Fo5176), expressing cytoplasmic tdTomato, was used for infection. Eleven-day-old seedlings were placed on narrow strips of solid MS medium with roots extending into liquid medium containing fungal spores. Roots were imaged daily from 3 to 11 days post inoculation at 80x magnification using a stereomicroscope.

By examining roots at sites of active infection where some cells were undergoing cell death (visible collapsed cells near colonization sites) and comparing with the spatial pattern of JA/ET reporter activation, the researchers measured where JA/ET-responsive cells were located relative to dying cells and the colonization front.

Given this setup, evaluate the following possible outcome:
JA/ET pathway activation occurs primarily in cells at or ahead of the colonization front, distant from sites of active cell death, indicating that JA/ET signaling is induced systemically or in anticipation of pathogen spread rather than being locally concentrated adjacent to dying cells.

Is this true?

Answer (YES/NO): NO